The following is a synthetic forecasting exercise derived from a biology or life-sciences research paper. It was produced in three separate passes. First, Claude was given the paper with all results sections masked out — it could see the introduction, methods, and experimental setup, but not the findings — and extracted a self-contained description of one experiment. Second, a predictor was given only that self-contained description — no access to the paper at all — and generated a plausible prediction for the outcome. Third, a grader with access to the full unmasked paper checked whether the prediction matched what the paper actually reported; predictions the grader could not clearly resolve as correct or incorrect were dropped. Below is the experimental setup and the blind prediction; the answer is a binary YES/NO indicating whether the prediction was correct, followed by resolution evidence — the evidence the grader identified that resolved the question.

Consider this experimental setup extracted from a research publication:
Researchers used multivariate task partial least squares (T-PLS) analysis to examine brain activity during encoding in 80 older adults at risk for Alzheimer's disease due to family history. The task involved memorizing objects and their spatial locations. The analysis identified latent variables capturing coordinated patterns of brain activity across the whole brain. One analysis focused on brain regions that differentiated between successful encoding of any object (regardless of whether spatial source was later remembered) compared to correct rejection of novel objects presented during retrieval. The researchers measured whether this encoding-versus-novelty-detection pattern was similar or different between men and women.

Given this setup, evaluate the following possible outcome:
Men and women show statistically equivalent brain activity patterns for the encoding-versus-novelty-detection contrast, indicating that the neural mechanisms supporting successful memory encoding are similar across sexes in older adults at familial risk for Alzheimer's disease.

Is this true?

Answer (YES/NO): YES